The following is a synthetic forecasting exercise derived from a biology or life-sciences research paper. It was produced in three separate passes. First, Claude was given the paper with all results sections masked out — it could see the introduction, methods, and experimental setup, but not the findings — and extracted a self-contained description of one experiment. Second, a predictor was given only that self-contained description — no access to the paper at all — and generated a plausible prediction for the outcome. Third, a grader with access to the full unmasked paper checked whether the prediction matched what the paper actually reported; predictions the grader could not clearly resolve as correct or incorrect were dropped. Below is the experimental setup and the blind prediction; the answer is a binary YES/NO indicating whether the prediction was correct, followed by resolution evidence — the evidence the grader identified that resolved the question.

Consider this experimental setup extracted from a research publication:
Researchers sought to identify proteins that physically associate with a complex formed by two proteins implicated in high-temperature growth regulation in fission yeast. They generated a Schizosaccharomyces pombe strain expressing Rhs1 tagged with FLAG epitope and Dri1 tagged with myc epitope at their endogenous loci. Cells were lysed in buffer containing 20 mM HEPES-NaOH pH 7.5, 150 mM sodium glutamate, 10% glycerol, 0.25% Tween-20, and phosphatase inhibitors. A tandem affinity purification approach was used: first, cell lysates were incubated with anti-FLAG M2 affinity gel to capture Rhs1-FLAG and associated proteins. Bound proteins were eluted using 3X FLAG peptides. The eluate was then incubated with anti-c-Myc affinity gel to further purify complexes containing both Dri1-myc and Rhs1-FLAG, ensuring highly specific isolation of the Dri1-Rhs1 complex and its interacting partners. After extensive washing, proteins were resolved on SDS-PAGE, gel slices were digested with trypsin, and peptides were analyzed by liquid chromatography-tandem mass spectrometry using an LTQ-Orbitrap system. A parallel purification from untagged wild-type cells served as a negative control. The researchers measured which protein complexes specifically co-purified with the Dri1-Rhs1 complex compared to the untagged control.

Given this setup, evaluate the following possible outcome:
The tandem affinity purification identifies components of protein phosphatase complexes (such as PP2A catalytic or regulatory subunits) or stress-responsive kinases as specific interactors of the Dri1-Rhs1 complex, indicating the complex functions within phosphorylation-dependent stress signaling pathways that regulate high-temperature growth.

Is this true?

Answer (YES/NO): NO